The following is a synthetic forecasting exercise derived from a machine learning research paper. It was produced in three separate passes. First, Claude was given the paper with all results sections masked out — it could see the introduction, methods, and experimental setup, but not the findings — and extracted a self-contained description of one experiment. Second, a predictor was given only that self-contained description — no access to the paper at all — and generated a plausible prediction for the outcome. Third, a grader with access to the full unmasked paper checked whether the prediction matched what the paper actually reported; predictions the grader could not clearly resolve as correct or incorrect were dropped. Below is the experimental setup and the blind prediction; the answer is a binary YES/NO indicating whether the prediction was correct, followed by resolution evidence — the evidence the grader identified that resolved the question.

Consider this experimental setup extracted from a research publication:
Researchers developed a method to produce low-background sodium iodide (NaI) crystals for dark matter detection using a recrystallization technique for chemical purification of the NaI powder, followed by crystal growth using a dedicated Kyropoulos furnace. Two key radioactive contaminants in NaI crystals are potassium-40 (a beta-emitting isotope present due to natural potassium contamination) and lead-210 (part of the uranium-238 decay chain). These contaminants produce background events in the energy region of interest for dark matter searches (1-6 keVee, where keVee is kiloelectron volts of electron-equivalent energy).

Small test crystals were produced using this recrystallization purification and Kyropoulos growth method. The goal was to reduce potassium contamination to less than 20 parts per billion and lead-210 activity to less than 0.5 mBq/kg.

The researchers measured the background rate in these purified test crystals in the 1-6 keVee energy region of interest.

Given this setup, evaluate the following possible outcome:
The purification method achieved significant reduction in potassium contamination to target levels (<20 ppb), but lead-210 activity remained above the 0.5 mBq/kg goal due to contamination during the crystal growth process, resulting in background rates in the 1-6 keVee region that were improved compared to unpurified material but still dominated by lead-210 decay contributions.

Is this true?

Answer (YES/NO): NO